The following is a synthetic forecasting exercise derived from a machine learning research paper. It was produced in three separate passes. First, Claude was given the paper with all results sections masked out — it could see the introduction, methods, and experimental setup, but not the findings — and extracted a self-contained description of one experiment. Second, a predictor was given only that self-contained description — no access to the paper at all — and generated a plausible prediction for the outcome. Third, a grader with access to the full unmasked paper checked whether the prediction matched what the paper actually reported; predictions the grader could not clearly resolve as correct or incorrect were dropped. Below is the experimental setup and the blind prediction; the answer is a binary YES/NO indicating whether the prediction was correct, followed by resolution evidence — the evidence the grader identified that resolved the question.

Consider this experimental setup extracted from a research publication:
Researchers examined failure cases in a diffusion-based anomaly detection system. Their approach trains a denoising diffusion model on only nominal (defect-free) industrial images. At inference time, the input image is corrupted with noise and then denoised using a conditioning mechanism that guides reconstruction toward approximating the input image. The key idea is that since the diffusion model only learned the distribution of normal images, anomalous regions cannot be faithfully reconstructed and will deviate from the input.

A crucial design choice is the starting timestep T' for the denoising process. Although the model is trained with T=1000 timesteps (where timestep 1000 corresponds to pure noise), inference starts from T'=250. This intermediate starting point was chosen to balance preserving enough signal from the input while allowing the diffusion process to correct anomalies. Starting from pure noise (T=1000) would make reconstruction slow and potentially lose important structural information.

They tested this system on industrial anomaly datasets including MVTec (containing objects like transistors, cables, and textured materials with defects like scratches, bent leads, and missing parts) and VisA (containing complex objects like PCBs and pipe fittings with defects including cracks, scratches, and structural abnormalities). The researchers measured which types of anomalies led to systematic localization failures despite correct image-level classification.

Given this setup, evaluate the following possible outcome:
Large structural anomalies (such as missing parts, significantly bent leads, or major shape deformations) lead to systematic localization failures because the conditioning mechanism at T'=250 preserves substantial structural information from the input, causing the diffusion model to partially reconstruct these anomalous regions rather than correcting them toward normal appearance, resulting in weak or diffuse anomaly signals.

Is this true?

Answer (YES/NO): YES